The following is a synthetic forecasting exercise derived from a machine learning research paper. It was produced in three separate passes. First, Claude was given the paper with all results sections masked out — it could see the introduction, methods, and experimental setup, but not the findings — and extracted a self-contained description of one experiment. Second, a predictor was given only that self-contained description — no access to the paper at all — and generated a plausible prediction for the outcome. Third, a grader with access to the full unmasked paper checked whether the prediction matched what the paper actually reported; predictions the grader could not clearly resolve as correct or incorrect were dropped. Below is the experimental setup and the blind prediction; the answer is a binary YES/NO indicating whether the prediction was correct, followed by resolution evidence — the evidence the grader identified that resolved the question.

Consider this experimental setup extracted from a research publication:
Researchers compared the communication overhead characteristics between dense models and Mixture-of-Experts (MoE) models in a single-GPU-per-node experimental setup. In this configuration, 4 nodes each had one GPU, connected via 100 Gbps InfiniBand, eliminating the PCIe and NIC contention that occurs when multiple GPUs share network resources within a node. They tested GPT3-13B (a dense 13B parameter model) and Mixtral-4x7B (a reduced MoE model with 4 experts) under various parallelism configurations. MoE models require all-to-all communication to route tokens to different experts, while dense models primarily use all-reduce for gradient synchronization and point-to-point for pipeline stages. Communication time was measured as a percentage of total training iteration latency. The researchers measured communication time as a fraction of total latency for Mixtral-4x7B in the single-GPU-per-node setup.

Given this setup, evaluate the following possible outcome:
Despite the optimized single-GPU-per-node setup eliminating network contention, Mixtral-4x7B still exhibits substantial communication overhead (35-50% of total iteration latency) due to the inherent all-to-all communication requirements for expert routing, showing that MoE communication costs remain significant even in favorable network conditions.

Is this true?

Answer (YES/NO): NO